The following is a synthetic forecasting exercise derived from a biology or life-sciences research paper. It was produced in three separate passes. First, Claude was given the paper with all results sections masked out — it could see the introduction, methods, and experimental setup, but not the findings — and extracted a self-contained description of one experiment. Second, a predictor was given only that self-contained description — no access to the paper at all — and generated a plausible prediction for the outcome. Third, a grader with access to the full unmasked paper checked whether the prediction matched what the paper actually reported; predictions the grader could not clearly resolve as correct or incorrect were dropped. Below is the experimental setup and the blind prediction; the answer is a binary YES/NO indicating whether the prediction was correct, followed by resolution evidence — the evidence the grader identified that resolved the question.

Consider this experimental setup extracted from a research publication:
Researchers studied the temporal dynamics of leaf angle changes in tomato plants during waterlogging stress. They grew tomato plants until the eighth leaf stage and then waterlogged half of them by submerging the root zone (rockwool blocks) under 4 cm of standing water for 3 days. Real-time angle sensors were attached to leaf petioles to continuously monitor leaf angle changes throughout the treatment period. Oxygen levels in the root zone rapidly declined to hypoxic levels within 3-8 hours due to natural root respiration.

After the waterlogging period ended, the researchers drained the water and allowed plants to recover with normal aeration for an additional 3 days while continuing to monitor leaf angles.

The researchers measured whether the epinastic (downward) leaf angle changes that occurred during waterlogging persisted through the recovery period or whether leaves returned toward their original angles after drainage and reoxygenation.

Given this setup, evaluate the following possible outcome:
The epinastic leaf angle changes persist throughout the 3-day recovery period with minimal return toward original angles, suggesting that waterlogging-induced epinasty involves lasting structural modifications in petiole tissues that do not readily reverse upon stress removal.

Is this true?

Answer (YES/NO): NO